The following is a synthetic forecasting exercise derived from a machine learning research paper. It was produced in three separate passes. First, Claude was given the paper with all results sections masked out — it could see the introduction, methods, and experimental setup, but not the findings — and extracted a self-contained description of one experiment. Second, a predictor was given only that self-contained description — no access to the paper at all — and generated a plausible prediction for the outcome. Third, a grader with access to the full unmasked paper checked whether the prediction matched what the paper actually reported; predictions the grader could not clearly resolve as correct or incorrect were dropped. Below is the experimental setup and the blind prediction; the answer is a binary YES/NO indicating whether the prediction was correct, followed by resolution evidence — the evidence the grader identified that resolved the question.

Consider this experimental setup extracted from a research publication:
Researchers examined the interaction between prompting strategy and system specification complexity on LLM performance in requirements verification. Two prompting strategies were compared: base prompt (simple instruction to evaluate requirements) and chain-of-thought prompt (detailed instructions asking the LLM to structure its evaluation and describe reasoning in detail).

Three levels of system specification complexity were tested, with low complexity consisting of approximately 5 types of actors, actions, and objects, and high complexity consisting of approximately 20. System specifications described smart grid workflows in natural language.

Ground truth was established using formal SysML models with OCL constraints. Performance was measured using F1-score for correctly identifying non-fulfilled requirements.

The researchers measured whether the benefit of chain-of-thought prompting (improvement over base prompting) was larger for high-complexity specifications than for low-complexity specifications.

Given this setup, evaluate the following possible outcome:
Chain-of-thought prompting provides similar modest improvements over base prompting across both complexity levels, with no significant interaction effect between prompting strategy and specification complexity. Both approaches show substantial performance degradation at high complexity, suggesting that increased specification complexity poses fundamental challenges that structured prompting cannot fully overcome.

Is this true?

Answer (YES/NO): NO